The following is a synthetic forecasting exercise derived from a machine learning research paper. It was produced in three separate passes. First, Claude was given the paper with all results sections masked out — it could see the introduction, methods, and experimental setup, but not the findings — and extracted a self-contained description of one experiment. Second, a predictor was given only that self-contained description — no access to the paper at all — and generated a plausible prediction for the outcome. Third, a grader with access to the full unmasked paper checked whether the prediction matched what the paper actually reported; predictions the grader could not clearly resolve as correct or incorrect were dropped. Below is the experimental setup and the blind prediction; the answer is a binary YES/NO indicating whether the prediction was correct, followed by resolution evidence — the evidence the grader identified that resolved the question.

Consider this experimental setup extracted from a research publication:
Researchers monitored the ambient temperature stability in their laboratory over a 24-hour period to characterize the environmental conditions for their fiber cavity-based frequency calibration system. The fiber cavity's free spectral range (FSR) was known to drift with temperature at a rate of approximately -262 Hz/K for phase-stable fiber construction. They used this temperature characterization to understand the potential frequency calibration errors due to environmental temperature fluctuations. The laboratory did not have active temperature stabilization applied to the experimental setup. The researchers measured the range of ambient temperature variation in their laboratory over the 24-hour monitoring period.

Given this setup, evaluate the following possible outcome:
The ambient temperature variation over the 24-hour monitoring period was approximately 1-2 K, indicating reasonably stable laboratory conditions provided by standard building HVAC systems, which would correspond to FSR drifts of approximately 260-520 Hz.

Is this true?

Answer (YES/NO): YES